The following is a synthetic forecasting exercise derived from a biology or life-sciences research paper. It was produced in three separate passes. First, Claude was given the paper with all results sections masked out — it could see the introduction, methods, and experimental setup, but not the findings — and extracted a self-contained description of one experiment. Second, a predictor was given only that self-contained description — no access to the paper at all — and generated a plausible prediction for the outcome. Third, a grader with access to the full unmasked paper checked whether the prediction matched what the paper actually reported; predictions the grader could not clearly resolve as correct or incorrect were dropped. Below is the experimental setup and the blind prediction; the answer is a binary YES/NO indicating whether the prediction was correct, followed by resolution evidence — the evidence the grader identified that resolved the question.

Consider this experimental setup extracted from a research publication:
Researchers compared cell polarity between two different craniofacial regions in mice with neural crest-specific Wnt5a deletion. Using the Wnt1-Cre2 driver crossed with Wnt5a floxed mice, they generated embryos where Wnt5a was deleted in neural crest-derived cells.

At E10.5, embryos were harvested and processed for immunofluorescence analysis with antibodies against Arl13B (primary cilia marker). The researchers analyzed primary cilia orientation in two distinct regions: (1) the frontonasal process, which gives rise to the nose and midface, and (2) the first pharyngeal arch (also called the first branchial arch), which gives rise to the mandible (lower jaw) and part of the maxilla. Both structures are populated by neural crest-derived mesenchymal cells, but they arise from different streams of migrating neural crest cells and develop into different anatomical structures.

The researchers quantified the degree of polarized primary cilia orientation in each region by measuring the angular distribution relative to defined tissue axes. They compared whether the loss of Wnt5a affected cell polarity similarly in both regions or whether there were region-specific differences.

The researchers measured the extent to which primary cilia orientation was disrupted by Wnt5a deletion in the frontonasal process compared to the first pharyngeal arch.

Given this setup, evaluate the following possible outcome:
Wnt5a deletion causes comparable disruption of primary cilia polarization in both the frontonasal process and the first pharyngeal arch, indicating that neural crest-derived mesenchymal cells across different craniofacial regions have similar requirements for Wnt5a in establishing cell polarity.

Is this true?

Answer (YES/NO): NO